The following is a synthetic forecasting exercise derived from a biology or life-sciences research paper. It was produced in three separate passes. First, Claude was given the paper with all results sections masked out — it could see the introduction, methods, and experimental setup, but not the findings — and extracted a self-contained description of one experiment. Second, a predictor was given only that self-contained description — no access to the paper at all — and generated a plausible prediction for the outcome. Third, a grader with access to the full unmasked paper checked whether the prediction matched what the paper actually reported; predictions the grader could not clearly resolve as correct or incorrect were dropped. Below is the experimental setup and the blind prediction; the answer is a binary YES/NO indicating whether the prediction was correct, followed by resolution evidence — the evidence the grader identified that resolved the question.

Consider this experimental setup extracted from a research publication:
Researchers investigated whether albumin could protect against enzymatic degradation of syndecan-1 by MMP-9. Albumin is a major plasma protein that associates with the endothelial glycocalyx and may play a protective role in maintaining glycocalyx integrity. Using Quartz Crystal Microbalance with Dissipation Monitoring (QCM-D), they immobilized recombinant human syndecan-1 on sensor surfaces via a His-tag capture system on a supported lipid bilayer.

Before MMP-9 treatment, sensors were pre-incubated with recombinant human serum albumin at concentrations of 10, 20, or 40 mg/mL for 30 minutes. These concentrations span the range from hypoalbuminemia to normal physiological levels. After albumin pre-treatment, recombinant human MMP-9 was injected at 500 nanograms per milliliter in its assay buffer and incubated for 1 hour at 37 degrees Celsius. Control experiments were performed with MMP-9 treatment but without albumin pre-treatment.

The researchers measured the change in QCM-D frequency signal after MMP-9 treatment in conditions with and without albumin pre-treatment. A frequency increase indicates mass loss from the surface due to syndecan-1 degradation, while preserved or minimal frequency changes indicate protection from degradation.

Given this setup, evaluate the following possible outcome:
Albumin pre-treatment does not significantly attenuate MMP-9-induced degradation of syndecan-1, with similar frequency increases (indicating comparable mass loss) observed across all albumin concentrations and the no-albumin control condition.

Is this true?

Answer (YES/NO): NO